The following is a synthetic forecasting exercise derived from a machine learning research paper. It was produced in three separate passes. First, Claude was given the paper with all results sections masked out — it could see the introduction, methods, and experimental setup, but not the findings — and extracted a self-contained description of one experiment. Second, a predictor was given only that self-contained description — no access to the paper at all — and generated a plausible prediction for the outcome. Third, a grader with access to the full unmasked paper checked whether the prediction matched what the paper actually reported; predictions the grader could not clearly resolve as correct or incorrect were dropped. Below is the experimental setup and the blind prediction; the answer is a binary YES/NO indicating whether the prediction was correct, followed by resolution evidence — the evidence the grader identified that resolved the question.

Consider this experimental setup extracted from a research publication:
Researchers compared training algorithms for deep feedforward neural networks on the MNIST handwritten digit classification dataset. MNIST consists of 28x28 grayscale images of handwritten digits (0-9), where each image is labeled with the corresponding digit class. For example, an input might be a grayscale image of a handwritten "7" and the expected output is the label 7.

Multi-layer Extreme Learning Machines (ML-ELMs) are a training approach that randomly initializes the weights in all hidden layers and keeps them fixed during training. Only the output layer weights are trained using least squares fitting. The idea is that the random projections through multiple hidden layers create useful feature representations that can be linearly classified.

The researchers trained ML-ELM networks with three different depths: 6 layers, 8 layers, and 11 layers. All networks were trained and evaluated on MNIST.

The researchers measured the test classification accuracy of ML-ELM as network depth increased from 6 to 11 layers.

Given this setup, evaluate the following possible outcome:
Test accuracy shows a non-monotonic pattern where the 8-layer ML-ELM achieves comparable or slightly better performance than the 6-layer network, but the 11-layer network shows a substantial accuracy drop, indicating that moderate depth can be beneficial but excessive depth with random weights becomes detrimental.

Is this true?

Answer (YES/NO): NO